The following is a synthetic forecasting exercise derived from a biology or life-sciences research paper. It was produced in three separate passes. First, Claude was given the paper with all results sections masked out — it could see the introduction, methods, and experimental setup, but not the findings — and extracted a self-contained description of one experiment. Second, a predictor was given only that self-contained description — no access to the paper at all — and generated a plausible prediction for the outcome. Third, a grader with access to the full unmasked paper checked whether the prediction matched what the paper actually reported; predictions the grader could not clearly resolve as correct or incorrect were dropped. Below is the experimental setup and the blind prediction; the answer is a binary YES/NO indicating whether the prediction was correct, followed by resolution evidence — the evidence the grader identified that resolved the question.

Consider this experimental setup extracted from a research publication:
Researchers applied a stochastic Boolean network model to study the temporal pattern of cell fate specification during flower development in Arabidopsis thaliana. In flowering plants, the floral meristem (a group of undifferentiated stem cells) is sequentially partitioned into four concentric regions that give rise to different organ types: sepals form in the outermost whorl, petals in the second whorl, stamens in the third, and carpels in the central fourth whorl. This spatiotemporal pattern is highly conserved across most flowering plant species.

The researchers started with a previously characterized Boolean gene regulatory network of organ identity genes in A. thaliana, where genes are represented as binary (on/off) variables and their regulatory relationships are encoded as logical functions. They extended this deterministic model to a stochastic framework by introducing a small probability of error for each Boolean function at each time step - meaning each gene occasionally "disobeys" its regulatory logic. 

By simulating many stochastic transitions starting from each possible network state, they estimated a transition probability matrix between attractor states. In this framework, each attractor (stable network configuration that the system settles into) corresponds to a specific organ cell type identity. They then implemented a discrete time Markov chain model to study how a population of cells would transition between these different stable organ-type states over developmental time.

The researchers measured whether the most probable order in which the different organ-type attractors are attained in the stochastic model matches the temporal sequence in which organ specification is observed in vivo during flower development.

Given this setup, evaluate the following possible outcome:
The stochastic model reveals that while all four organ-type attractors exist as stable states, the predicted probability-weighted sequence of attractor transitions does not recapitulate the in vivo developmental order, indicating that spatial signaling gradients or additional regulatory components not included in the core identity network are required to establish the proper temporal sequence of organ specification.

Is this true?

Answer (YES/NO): NO